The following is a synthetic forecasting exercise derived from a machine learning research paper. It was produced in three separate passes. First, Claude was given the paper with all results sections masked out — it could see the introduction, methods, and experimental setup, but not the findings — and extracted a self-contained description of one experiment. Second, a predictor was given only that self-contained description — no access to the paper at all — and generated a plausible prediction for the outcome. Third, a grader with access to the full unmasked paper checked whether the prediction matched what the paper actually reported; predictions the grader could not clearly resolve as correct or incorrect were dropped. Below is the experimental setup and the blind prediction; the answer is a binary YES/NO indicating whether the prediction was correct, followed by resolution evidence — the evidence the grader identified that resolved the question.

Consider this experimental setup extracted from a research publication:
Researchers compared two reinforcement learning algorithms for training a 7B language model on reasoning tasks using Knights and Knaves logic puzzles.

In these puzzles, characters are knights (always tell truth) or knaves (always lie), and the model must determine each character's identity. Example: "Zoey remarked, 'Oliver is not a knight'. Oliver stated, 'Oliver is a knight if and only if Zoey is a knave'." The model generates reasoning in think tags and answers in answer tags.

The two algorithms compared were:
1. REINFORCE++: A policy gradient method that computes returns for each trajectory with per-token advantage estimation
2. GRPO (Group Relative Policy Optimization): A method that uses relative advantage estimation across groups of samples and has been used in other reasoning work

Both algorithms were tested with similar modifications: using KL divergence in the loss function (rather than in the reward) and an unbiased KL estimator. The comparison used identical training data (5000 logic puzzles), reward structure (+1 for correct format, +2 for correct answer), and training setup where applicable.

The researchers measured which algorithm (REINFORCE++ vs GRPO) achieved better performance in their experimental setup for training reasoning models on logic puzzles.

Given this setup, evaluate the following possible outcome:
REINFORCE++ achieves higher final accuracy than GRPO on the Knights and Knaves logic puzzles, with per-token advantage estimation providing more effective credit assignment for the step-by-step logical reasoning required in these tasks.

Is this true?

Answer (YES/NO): YES